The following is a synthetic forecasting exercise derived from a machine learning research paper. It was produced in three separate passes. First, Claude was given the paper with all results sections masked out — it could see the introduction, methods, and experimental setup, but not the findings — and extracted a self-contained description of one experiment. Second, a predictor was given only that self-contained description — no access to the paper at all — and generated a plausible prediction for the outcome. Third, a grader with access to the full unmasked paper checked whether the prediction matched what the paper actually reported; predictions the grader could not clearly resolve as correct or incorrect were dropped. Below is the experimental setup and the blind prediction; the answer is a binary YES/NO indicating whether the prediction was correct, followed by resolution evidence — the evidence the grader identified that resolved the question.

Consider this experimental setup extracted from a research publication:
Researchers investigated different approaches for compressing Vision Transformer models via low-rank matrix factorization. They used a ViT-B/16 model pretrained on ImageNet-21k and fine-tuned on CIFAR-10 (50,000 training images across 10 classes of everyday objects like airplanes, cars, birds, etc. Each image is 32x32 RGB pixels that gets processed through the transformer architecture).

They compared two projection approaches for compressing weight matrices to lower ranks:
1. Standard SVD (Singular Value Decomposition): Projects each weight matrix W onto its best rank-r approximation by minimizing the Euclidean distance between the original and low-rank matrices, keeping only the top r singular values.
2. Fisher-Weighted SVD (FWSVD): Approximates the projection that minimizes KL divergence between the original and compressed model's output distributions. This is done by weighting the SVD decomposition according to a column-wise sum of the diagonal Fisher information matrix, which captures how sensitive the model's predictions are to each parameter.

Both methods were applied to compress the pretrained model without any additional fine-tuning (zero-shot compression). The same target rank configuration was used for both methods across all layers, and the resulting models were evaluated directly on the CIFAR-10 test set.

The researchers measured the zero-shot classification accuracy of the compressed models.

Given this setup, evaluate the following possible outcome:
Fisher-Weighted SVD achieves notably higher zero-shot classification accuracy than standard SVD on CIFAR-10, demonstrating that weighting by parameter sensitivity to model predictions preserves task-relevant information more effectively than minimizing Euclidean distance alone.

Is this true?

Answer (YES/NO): YES